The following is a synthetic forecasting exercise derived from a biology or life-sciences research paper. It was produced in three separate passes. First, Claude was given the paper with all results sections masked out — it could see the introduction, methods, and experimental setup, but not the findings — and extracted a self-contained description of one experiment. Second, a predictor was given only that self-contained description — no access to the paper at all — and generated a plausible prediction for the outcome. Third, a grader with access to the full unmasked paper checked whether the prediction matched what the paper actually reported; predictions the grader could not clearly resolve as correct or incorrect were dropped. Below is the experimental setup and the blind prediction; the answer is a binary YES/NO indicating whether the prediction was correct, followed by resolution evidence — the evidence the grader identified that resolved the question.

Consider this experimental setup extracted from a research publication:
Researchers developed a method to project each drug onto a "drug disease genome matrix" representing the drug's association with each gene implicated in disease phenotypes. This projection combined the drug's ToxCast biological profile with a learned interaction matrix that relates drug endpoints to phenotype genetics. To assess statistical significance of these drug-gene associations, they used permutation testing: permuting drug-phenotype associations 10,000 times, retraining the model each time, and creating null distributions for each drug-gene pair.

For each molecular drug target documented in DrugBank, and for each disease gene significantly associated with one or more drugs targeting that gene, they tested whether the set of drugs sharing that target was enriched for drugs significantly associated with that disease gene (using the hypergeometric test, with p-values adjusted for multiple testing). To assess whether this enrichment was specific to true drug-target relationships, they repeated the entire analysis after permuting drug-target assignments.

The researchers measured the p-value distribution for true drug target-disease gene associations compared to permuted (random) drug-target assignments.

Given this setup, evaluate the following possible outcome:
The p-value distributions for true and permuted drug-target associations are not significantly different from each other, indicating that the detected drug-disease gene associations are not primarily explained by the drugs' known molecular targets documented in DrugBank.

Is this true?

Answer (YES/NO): NO